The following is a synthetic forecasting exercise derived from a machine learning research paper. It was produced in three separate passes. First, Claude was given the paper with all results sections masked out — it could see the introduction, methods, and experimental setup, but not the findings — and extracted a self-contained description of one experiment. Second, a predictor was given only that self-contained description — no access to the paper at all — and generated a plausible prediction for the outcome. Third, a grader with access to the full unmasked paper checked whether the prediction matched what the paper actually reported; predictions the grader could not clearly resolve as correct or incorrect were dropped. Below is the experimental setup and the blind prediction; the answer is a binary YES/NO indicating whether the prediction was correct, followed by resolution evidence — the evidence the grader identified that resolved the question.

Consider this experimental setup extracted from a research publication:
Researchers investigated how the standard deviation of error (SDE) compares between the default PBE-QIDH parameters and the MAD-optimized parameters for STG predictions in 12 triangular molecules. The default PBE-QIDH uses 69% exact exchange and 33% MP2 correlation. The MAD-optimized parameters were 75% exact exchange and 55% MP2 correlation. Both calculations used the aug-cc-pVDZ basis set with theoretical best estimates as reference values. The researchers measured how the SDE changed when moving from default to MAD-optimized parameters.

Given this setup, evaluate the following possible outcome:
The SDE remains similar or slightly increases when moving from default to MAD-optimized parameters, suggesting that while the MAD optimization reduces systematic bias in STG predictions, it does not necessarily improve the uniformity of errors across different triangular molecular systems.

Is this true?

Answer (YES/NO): NO